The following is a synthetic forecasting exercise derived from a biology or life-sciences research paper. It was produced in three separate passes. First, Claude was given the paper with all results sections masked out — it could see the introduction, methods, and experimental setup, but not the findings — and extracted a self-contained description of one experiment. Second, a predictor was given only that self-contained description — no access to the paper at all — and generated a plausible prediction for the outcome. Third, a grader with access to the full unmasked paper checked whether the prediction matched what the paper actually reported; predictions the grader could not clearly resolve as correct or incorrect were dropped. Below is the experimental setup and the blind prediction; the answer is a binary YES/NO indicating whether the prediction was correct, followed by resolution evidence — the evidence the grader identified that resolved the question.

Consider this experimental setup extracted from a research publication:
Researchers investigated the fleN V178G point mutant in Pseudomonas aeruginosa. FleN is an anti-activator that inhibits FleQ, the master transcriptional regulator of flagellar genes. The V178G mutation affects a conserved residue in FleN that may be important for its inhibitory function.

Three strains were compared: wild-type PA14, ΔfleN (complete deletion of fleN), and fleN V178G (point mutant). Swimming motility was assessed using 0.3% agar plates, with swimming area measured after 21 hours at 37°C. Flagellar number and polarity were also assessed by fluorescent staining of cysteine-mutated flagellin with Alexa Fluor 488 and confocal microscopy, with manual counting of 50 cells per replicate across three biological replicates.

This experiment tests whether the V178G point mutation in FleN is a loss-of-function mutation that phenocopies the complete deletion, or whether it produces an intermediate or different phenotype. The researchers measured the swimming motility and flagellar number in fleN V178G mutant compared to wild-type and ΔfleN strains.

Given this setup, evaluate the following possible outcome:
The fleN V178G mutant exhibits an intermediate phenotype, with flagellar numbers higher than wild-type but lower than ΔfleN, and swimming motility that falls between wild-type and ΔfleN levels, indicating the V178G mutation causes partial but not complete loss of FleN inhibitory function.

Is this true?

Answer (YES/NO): NO